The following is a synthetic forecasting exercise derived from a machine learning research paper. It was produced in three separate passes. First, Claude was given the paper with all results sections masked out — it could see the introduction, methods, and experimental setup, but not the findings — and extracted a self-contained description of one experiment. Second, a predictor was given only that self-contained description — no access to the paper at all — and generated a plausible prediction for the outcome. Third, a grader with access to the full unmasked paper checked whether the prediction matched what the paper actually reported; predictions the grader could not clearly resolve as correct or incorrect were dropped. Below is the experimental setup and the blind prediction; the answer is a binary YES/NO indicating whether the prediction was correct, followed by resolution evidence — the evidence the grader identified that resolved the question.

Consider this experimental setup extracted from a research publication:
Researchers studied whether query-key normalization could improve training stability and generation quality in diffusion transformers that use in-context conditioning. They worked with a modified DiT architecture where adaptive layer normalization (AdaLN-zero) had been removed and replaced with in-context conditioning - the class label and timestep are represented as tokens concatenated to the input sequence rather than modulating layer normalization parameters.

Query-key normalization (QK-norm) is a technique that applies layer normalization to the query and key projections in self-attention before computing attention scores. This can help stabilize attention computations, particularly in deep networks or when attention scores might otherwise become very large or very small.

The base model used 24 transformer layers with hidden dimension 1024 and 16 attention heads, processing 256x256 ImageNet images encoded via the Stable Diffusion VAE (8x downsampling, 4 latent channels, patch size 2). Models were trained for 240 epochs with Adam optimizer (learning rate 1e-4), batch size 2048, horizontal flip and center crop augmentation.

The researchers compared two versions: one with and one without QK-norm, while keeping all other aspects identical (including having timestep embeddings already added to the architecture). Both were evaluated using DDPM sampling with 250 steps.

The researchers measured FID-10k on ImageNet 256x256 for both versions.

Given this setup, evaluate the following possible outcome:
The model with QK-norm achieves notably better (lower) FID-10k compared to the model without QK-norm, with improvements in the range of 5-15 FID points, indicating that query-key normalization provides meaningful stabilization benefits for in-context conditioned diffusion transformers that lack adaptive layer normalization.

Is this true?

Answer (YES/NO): NO